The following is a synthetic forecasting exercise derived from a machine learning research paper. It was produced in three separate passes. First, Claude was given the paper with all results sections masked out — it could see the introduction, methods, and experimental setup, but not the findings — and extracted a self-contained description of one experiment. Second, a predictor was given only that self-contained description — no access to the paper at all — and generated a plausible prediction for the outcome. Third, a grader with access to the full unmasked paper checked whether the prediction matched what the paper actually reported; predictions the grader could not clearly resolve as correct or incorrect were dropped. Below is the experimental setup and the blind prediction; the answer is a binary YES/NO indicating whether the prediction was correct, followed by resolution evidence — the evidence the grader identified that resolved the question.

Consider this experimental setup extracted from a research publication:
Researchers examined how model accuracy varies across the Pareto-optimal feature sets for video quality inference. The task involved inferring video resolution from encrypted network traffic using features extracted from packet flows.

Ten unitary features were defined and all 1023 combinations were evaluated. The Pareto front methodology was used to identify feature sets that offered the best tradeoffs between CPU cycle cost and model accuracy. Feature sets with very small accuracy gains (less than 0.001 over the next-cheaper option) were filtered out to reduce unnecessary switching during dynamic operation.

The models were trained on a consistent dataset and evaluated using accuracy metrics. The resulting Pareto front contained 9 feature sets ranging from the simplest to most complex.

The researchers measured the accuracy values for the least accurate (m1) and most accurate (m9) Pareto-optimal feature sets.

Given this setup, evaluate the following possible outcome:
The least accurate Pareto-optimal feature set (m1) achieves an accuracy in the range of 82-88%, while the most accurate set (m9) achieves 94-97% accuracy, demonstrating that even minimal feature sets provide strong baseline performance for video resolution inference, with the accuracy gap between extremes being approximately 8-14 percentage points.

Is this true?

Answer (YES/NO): NO